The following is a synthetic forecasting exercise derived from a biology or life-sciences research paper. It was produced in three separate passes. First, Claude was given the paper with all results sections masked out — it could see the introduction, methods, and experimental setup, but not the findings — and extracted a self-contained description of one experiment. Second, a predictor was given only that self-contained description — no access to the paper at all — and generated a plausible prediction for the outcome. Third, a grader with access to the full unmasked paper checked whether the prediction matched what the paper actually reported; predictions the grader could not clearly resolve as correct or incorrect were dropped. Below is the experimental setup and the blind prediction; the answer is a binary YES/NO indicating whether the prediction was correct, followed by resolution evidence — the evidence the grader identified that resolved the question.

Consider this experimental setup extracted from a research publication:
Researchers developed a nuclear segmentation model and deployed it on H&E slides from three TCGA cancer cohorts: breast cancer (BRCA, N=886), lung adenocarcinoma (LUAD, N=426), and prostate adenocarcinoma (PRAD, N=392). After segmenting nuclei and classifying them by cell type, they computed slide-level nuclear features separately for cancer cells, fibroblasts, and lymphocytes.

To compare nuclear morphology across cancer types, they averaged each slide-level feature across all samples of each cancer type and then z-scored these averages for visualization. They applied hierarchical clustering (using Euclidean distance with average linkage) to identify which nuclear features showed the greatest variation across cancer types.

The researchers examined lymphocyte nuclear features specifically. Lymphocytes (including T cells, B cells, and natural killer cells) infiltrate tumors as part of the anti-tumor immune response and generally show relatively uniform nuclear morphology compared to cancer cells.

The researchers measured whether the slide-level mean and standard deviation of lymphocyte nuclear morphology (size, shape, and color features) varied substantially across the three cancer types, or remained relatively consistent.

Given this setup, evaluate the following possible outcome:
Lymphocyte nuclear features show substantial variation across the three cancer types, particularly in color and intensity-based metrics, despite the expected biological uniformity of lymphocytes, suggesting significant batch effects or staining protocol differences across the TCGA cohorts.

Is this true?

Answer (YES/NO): NO